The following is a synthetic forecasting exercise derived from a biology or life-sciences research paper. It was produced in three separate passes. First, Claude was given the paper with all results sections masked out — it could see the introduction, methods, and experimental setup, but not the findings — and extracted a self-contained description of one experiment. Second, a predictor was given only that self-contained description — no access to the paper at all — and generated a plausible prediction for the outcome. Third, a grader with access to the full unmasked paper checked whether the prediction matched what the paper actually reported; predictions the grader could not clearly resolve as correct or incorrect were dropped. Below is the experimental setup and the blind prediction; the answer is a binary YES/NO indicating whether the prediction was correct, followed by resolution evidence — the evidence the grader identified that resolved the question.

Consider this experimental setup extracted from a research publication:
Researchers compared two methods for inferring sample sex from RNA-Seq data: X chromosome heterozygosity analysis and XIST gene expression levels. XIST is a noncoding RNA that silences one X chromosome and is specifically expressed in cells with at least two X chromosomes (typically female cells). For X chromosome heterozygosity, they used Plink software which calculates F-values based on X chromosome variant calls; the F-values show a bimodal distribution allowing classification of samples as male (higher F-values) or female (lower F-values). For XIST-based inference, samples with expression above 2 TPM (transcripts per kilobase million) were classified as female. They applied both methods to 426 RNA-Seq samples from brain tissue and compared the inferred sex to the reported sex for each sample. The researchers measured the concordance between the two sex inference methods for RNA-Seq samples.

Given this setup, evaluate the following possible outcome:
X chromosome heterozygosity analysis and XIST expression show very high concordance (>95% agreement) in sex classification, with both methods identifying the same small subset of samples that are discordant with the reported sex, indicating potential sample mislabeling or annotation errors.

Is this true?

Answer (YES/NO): NO